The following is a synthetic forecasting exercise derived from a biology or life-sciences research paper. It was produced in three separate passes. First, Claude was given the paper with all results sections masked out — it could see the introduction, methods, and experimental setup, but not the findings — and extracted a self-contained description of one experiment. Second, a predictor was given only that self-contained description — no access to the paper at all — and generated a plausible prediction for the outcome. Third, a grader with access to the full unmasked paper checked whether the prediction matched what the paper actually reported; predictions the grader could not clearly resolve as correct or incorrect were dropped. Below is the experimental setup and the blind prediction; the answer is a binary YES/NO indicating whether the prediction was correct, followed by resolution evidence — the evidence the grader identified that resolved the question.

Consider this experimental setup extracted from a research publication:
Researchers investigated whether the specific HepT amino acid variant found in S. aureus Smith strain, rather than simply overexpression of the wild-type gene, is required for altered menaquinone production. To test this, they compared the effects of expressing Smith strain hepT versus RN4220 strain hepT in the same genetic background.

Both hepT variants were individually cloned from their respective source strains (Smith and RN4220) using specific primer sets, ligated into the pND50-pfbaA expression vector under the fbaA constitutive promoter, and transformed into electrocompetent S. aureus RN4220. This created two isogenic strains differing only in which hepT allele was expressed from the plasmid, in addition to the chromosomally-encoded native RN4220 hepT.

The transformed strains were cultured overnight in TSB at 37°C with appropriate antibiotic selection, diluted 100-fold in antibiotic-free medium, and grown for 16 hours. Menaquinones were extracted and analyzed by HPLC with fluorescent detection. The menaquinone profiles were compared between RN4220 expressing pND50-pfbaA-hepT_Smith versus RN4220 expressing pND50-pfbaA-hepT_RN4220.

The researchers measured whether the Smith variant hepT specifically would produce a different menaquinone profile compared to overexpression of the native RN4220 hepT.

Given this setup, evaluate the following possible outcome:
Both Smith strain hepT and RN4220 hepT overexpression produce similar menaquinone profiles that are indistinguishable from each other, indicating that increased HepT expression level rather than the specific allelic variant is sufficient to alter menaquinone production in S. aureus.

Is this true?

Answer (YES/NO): NO